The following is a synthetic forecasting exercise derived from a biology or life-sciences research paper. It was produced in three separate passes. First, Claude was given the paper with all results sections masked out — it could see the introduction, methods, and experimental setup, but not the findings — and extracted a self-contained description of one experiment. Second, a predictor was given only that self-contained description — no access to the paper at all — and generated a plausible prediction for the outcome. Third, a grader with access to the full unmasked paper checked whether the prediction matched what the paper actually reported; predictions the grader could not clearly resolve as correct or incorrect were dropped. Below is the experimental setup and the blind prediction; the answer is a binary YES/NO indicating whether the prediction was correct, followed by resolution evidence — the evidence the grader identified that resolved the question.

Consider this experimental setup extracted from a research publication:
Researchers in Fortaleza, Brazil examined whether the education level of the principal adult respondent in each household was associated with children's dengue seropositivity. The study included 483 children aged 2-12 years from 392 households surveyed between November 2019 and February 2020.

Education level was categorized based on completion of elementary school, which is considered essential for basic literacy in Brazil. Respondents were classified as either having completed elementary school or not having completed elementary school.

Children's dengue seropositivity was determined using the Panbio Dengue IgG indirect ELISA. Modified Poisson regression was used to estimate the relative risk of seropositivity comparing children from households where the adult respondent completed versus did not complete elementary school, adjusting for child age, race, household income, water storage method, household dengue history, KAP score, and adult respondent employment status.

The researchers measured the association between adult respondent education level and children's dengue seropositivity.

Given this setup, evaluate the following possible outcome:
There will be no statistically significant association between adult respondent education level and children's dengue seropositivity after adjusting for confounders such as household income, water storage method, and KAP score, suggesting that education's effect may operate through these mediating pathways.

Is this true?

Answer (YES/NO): NO